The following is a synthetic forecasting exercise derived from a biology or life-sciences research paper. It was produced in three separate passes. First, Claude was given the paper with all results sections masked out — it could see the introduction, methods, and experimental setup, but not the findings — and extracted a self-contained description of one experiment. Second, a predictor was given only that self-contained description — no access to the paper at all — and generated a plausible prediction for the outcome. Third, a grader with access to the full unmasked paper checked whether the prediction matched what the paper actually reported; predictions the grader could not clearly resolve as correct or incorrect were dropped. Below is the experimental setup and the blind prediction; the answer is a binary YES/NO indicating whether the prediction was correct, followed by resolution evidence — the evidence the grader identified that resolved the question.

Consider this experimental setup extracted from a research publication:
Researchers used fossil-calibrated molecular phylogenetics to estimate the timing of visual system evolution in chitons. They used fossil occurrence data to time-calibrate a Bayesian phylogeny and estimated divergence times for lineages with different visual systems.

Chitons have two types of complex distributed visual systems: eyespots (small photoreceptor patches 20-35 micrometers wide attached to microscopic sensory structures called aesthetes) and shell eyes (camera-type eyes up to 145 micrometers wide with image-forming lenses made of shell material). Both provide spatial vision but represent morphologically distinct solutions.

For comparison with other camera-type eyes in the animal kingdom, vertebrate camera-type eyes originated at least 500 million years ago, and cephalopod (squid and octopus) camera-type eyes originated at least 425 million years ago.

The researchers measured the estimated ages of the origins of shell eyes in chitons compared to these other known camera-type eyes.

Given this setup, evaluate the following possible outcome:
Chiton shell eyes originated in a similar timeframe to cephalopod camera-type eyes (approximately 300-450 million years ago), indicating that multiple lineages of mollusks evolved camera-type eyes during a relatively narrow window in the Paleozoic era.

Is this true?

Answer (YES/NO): NO